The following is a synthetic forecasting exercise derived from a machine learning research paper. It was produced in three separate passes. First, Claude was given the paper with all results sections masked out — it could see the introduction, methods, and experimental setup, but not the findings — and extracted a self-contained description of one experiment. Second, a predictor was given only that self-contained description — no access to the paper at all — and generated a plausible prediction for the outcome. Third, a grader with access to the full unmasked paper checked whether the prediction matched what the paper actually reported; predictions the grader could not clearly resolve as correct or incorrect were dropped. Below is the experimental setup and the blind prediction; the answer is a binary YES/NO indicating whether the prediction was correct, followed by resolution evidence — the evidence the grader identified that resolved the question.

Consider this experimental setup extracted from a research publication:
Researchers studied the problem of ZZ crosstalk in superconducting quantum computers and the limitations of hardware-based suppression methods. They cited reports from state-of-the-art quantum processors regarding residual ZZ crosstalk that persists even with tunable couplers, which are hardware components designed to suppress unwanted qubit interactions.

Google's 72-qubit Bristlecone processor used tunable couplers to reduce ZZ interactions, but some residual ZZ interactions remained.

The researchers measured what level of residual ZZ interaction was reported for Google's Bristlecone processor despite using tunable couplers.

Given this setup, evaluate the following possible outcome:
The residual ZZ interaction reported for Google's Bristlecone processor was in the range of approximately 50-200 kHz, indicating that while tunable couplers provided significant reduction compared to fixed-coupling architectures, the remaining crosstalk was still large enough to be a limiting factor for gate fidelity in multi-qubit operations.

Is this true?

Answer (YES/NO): NO